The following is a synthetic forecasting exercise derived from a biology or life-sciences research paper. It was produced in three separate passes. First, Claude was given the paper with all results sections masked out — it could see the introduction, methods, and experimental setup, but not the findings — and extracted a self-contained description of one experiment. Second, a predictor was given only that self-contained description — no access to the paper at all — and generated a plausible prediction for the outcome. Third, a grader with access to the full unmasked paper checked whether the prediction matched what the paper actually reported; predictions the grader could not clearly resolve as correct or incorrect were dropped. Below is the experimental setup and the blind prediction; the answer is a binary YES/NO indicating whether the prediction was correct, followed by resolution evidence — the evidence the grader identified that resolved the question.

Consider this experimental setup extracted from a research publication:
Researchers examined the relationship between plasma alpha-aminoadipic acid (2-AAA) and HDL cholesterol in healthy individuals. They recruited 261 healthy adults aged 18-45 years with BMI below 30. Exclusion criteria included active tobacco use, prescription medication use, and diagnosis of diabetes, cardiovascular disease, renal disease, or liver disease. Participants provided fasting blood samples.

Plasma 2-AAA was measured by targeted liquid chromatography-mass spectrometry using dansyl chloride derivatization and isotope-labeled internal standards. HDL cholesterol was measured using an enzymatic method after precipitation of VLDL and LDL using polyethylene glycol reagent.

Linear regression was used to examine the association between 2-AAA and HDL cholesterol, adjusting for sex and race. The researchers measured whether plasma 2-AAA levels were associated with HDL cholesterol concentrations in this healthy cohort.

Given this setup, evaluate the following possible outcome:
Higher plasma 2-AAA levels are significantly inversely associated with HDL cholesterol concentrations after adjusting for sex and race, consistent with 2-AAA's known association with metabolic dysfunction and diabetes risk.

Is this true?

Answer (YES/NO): YES